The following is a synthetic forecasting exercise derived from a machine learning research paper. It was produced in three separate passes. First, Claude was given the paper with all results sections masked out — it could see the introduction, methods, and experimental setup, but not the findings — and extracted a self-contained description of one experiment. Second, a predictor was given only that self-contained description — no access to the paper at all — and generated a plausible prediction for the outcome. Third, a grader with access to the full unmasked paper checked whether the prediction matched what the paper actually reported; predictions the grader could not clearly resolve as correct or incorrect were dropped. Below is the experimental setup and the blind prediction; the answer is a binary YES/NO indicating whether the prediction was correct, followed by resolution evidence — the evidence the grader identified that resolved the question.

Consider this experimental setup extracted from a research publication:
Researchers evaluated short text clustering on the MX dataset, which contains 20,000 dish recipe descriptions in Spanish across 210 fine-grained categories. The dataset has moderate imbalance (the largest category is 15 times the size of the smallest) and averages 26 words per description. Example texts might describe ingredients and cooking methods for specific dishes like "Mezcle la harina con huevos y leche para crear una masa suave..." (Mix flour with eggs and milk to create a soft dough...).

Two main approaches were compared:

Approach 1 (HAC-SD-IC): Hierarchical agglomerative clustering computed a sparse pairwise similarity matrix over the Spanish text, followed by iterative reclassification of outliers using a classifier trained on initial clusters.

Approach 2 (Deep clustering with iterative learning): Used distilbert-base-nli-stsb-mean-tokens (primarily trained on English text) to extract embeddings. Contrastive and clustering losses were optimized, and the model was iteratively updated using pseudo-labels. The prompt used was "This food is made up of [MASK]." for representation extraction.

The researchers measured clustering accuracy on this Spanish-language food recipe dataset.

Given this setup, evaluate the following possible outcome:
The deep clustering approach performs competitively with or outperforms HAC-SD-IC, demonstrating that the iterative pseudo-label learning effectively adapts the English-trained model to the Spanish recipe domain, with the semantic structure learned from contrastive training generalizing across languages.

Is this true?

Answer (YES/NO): YES